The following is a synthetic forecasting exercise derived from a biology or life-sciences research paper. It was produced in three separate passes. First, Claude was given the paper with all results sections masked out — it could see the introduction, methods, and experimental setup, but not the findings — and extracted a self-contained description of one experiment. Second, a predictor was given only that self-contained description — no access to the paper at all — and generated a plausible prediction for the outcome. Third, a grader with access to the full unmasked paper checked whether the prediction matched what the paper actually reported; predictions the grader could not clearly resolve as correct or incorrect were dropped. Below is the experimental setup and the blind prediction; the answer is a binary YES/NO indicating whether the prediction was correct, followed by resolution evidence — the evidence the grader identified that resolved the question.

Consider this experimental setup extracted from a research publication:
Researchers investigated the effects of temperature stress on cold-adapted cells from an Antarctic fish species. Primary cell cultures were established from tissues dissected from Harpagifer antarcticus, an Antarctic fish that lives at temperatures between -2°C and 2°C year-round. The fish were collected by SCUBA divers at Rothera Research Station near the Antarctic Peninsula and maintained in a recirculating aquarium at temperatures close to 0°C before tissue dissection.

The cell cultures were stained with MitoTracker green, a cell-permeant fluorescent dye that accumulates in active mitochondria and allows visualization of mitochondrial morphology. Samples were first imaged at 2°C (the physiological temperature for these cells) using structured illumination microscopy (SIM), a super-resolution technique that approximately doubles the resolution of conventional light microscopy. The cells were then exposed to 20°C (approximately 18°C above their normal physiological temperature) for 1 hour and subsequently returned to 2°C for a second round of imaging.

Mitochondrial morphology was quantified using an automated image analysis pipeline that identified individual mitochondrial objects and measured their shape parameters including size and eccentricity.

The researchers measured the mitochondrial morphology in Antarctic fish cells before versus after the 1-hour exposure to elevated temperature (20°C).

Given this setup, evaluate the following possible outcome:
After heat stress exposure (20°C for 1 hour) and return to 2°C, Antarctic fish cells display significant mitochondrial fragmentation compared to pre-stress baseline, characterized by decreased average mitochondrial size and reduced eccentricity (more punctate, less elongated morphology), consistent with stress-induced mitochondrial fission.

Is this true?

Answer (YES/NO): YES